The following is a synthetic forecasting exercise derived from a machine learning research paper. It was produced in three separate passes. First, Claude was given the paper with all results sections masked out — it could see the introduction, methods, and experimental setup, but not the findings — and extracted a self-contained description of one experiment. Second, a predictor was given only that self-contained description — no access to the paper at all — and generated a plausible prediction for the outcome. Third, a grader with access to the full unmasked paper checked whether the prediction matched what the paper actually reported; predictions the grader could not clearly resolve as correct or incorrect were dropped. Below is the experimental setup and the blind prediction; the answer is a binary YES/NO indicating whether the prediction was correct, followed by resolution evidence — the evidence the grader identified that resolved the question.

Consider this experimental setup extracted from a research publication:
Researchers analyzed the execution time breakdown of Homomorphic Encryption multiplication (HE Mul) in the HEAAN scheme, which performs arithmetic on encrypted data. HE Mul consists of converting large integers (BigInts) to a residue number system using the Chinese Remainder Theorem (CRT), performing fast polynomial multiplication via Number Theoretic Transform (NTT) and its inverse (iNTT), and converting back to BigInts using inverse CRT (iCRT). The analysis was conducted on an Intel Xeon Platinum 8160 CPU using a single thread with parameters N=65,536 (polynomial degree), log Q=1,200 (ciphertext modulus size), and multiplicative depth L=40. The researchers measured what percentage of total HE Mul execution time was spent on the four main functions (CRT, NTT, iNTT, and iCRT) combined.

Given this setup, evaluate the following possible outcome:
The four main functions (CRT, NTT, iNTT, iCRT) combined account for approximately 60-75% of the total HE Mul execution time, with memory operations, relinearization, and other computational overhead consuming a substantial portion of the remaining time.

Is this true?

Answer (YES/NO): NO